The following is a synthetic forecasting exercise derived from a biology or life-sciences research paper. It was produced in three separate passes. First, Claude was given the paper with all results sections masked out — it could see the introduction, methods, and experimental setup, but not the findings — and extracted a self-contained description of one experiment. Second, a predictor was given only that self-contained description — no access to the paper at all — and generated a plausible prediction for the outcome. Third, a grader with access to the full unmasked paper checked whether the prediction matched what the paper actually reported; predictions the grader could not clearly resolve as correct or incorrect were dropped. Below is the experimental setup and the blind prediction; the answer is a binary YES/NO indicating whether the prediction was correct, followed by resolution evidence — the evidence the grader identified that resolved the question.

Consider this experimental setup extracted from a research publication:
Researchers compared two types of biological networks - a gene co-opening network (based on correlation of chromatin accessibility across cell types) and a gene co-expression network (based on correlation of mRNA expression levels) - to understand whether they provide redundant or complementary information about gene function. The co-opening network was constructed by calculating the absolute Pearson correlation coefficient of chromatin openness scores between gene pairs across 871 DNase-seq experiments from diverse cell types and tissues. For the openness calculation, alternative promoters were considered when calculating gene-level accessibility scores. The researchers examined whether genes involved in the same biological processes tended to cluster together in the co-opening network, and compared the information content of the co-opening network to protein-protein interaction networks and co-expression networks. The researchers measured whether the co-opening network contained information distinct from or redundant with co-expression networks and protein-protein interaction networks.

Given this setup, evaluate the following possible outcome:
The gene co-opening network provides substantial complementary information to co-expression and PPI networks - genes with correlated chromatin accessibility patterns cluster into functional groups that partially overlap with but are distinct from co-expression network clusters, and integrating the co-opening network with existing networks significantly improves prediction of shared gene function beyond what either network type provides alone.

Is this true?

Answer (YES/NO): NO